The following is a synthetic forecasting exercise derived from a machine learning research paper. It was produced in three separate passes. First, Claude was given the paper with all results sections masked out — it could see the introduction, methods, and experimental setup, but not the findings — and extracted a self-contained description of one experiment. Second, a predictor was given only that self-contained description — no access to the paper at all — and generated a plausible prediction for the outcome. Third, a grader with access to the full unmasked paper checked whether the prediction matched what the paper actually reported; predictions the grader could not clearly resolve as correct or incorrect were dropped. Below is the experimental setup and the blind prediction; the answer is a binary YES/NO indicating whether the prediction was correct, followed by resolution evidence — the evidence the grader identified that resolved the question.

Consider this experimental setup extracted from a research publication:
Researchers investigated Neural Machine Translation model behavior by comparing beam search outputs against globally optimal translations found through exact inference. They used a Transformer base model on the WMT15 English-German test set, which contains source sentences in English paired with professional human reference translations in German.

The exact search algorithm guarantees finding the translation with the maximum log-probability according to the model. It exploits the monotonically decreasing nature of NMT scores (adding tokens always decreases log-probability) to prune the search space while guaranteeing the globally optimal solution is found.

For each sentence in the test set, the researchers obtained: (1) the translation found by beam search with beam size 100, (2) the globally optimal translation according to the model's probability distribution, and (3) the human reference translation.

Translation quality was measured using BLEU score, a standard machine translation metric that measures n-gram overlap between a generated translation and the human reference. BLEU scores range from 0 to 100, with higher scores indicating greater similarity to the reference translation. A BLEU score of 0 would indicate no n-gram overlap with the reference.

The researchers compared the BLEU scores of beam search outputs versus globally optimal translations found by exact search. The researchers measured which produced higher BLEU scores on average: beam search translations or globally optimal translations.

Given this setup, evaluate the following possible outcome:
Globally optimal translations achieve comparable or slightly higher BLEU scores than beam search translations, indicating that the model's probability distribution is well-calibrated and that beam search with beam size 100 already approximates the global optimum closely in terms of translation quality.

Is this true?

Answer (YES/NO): NO